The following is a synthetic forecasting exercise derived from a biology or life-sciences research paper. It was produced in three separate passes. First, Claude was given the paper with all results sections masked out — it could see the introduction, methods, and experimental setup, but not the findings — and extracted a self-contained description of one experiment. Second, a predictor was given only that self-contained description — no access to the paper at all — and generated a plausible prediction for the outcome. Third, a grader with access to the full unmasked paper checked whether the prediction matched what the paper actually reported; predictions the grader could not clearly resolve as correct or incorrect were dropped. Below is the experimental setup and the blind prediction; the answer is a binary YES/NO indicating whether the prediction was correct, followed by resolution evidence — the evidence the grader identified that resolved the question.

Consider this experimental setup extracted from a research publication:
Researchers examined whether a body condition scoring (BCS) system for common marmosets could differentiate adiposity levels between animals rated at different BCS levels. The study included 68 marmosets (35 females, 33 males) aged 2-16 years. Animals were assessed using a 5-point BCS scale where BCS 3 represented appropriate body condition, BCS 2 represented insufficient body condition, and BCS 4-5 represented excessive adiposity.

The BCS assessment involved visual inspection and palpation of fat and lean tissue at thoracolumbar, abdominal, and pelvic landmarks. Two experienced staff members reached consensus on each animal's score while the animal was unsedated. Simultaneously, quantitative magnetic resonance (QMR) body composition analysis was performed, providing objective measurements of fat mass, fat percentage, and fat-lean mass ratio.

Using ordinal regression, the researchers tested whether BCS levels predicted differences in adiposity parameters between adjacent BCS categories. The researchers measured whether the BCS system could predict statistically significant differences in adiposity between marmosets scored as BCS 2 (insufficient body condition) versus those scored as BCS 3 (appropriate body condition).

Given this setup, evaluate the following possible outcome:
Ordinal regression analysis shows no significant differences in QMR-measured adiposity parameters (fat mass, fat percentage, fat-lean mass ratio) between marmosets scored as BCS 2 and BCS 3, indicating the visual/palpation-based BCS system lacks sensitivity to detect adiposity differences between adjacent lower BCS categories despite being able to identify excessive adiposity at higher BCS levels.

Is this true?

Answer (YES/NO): YES